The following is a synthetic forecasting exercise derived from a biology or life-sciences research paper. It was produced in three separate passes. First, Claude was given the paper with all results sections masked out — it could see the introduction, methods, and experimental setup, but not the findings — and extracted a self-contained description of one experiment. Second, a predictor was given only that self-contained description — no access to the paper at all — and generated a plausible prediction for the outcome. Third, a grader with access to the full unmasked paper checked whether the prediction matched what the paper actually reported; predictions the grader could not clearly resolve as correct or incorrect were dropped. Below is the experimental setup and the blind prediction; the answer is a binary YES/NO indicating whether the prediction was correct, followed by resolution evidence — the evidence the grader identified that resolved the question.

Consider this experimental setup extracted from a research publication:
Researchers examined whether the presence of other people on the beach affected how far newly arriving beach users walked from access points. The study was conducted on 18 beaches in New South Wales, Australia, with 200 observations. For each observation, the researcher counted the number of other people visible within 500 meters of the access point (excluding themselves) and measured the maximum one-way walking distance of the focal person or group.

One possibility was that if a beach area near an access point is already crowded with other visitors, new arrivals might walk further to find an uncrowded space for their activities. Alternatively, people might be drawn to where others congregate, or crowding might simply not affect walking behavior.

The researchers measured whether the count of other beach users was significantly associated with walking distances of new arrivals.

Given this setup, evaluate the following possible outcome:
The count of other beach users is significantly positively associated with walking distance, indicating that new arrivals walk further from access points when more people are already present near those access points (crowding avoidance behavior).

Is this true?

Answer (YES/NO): NO